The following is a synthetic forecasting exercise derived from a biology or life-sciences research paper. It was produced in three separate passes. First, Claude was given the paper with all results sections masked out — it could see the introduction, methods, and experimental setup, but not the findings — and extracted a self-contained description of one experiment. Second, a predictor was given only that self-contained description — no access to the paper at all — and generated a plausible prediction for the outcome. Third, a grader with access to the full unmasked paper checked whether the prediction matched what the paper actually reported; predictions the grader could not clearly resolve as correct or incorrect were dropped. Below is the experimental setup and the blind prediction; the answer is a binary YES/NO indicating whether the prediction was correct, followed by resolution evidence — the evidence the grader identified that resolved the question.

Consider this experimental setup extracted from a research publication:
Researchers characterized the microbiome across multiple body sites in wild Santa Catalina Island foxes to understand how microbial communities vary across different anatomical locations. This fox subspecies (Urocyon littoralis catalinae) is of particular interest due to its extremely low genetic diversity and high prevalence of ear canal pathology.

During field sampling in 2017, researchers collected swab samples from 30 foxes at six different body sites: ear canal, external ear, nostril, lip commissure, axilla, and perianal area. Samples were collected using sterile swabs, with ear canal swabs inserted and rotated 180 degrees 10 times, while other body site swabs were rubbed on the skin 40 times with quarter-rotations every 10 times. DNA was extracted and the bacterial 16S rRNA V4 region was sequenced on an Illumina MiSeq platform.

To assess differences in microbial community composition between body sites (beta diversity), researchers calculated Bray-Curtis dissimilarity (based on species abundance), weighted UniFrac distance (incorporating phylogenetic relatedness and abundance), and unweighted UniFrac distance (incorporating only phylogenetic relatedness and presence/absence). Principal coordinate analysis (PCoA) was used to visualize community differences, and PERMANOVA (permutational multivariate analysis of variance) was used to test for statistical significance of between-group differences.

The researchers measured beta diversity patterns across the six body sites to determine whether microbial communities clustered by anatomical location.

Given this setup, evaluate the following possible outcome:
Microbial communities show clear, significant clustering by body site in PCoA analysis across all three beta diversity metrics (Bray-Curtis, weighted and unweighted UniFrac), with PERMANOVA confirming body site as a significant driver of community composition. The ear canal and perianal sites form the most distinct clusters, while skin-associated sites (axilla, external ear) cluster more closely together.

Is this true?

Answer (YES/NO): NO